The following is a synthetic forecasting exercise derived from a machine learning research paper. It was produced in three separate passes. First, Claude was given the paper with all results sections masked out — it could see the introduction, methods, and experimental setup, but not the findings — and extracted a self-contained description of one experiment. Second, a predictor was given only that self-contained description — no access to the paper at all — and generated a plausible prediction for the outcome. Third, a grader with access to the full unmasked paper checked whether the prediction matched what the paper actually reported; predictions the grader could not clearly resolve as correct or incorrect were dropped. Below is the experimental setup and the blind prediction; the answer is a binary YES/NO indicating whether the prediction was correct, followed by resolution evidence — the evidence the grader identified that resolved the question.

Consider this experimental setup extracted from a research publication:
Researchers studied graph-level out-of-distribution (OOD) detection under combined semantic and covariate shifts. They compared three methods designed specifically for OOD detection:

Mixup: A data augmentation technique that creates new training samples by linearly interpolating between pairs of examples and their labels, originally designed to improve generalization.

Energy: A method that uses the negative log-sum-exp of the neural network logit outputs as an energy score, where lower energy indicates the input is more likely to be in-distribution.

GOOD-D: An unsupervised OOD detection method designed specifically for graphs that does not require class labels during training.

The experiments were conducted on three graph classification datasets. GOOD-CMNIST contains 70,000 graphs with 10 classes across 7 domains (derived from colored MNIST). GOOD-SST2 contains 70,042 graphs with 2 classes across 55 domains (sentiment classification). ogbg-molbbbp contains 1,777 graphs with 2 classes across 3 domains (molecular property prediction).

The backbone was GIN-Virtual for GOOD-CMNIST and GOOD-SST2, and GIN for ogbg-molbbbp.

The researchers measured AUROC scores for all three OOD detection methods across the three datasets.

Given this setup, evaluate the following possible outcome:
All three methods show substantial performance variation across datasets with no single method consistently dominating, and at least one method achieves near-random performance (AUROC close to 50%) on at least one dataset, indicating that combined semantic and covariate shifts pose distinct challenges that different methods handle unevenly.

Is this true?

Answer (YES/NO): NO